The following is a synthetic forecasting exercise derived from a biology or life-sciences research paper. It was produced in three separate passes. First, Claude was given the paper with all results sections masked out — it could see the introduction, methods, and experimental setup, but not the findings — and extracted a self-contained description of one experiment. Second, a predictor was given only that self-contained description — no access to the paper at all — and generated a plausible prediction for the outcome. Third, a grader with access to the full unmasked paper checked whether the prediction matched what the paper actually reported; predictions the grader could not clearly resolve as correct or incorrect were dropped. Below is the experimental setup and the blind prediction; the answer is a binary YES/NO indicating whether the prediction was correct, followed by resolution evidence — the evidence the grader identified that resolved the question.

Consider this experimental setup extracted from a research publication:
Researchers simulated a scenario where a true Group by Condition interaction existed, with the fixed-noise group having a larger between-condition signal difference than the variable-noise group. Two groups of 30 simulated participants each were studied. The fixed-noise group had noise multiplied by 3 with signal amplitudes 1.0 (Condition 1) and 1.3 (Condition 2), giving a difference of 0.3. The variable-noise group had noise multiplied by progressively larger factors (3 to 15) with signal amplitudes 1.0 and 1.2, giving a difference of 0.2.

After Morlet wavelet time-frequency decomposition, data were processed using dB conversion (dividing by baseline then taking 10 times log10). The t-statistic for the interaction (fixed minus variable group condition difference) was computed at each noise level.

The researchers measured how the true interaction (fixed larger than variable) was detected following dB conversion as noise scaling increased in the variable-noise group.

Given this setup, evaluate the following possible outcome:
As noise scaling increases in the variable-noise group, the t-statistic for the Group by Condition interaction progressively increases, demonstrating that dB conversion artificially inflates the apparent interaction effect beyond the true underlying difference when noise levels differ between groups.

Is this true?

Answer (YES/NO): NO